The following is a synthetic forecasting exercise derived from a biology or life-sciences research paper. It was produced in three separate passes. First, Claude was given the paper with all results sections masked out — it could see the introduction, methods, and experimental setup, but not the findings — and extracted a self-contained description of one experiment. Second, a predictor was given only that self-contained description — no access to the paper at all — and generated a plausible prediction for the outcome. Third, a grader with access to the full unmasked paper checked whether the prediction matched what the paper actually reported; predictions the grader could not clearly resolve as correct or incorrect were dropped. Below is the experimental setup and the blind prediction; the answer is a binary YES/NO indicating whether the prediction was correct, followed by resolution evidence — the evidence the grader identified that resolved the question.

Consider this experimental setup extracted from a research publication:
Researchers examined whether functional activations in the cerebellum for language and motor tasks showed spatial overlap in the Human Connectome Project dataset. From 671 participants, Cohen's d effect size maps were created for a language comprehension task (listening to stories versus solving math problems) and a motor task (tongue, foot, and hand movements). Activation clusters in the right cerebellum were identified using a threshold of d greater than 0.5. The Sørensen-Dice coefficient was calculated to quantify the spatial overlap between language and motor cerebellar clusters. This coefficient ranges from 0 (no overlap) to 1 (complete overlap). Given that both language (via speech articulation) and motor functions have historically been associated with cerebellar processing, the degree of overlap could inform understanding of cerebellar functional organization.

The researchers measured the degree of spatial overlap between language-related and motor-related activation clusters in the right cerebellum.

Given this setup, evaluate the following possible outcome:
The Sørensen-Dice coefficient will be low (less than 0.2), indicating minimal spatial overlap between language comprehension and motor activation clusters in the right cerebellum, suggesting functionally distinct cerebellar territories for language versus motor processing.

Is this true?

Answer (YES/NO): YES